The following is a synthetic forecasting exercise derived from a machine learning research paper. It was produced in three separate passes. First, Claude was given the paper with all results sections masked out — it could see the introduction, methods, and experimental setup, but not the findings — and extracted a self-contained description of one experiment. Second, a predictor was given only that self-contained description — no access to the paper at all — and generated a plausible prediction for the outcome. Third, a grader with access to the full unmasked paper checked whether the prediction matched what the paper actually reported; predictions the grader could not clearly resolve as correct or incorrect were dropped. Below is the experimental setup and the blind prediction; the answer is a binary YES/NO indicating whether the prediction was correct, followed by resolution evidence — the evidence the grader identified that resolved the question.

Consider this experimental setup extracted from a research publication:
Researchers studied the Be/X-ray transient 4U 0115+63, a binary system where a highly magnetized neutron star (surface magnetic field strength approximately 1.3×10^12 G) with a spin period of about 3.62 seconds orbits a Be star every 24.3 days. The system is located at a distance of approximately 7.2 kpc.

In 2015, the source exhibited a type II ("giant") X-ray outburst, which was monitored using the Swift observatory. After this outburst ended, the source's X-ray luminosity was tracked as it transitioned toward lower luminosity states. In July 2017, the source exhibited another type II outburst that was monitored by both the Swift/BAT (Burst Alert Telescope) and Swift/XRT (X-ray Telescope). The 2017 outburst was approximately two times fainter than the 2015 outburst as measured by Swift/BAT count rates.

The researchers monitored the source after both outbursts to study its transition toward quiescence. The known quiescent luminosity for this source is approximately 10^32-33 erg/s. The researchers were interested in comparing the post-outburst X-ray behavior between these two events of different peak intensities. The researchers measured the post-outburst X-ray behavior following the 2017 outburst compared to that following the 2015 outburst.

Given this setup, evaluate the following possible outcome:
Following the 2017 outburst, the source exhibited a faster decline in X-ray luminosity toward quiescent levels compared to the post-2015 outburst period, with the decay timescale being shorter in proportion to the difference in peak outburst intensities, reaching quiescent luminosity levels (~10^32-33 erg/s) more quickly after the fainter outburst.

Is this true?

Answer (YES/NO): NO